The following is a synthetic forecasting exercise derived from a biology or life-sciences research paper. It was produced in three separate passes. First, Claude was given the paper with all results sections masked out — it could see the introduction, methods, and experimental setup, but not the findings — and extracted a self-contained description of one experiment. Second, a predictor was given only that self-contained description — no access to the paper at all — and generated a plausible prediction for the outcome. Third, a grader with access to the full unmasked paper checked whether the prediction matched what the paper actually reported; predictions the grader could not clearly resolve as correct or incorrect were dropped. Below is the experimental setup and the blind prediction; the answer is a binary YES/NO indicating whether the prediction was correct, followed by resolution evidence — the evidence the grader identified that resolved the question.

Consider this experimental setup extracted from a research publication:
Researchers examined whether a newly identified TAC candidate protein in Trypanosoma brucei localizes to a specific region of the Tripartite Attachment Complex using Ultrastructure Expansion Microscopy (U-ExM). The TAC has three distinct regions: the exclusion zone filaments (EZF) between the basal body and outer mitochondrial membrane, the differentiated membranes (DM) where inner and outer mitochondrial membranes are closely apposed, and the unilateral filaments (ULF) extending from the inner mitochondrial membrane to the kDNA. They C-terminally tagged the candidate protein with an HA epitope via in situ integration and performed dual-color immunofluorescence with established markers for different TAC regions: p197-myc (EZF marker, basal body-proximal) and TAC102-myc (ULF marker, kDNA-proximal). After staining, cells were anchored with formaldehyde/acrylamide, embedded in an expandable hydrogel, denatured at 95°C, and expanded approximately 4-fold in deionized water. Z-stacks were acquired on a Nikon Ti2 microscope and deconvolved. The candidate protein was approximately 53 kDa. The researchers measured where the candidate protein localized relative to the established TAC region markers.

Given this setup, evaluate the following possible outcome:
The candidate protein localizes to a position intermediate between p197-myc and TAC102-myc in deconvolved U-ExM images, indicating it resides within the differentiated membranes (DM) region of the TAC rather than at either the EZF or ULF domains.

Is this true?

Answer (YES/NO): NO